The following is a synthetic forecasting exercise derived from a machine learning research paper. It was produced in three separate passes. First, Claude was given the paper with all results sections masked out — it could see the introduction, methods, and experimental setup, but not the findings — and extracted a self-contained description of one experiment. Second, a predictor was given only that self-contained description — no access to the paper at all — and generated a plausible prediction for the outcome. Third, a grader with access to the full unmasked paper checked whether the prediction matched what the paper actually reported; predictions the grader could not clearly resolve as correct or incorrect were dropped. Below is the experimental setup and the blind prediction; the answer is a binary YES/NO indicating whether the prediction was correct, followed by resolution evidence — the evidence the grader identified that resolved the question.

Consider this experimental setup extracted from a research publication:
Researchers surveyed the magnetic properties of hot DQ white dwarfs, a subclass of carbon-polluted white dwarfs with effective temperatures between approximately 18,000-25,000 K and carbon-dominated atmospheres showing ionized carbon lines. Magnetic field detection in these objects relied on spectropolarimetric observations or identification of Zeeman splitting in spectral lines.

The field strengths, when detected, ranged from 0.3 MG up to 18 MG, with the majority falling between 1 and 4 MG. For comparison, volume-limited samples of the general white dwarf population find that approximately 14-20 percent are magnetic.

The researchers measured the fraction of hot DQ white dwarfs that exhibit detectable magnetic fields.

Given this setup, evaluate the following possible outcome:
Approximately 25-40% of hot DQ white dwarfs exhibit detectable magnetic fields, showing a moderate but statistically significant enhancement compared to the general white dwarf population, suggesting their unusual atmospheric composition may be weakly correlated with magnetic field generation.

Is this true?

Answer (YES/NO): NO